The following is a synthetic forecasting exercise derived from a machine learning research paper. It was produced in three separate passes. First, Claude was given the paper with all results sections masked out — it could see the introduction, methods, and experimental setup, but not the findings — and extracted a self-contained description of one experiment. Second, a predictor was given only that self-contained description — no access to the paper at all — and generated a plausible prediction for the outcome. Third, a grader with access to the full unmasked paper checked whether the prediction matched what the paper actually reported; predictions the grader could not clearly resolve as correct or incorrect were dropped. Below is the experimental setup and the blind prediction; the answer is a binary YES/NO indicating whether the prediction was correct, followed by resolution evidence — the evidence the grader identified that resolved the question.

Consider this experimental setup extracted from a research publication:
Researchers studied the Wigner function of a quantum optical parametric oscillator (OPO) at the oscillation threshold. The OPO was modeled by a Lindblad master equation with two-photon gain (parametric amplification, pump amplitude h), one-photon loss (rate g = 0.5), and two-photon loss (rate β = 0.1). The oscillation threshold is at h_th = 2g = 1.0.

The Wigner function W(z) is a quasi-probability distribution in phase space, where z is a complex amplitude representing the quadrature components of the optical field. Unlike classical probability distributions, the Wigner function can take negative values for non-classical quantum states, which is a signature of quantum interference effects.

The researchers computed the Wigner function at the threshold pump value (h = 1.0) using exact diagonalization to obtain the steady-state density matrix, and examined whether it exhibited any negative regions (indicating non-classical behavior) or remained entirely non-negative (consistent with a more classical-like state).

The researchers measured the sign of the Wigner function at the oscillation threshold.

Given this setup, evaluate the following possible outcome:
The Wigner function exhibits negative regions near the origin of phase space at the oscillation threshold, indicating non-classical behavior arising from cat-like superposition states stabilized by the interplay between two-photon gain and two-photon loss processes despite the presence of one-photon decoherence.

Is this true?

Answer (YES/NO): NO